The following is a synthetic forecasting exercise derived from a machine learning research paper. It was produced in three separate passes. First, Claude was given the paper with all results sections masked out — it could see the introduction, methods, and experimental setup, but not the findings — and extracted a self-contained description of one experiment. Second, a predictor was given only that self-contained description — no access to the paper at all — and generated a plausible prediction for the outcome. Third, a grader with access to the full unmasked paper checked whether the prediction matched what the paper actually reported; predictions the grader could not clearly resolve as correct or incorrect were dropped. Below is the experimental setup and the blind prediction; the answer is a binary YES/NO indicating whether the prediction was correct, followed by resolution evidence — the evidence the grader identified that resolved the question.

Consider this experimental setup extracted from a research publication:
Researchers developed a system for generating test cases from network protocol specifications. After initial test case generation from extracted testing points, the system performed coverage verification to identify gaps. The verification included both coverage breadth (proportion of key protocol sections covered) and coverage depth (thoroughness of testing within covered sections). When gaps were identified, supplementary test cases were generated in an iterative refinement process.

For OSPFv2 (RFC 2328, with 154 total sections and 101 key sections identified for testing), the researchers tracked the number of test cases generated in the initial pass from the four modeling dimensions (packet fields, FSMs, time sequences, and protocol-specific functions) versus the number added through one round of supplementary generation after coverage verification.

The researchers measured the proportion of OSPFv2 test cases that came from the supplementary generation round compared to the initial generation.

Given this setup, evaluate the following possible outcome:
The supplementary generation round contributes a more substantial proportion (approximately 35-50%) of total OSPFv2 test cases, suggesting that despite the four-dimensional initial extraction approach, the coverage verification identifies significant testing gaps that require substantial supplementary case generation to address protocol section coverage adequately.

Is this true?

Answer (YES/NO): NO